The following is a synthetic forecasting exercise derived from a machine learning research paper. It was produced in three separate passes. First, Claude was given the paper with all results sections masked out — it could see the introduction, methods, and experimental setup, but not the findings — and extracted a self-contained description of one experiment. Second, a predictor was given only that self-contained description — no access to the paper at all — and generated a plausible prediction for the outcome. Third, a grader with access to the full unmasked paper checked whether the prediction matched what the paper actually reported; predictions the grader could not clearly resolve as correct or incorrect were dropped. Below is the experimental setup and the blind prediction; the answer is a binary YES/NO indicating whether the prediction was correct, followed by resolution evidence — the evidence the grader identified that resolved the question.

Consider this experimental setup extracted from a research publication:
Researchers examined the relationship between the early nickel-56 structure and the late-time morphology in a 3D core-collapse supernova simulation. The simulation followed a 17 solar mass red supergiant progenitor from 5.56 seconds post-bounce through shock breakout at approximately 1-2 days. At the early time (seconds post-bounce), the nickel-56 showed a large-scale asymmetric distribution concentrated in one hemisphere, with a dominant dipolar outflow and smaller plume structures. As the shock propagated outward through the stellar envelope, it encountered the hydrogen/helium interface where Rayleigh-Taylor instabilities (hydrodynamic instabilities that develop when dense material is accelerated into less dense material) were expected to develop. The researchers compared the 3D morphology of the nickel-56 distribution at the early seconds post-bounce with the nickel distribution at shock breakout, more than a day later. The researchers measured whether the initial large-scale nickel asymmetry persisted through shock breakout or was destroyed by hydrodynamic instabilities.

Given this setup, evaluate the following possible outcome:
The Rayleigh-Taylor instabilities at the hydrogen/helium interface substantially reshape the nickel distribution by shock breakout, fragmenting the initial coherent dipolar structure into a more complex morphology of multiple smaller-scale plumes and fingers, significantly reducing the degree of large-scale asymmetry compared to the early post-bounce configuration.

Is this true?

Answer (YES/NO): NO